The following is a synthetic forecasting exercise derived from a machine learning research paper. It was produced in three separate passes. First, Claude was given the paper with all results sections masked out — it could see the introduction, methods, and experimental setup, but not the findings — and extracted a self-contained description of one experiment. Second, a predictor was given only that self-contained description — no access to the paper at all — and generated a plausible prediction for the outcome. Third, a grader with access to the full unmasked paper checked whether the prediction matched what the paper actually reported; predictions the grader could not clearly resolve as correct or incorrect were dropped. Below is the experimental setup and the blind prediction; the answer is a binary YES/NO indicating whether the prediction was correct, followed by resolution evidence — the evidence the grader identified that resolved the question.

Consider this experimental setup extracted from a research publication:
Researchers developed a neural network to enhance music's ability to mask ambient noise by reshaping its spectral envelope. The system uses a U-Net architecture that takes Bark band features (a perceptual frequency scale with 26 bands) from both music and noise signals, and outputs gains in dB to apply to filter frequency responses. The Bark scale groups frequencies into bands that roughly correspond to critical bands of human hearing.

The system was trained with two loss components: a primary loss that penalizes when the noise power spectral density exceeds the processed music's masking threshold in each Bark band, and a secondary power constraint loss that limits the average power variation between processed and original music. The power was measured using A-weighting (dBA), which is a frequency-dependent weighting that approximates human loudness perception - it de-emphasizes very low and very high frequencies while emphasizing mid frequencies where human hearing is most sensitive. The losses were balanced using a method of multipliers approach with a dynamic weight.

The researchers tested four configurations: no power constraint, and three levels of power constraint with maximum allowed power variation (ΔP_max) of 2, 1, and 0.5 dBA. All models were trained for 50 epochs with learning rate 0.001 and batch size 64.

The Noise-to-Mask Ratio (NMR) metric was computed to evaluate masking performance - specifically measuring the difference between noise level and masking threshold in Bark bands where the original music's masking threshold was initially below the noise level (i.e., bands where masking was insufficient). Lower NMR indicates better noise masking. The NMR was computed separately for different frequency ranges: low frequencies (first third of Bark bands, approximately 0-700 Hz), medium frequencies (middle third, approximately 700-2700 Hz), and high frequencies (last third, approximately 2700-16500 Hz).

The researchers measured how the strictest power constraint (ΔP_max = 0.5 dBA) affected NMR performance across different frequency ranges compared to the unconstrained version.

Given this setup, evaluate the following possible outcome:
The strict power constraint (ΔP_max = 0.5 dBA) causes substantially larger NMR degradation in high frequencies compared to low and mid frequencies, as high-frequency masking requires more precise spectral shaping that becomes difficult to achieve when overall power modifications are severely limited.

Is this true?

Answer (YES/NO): NO